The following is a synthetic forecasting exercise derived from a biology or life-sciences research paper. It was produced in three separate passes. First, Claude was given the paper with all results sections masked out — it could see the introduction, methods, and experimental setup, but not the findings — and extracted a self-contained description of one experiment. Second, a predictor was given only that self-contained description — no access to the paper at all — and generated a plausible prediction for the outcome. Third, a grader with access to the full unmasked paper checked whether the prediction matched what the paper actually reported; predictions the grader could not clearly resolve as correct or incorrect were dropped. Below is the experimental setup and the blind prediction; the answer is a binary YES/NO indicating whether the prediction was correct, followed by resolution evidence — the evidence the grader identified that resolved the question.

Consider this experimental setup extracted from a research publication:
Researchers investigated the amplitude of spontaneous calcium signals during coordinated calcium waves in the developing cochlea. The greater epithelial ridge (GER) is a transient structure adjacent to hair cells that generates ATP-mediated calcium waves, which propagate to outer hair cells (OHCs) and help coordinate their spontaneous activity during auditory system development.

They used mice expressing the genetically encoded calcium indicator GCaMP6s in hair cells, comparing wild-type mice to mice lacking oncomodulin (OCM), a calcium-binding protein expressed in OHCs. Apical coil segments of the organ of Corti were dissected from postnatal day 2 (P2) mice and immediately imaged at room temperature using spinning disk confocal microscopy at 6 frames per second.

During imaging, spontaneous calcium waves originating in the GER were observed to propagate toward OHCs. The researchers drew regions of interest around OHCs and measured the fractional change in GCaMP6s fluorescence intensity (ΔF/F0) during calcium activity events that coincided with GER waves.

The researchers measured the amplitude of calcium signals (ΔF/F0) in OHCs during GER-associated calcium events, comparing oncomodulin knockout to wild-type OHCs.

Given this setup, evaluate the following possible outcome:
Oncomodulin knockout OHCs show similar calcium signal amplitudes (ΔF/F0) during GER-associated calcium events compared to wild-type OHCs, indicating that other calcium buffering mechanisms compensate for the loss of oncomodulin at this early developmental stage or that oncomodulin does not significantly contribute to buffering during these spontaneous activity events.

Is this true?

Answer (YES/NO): NO